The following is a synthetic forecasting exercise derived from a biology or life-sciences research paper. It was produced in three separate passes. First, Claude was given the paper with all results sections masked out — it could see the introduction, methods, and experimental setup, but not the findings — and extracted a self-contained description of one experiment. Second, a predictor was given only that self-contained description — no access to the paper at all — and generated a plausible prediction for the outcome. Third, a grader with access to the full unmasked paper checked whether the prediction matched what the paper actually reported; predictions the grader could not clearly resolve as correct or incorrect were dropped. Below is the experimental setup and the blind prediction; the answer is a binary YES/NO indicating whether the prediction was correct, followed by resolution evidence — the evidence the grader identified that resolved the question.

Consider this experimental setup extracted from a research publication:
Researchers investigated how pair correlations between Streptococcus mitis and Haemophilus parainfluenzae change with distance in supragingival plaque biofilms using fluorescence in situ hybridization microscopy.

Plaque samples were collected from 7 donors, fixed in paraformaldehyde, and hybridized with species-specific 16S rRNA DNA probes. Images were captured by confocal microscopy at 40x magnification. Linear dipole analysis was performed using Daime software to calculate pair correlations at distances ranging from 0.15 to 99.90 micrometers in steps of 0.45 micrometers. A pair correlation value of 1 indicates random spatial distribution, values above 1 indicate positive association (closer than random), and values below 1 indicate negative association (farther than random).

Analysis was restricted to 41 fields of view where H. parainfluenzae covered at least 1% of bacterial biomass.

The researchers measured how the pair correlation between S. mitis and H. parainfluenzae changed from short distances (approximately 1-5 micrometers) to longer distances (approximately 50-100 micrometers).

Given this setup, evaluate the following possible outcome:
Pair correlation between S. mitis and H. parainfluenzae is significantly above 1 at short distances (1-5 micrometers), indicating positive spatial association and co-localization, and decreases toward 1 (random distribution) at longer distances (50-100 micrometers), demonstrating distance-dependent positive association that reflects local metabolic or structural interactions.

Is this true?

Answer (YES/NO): NO